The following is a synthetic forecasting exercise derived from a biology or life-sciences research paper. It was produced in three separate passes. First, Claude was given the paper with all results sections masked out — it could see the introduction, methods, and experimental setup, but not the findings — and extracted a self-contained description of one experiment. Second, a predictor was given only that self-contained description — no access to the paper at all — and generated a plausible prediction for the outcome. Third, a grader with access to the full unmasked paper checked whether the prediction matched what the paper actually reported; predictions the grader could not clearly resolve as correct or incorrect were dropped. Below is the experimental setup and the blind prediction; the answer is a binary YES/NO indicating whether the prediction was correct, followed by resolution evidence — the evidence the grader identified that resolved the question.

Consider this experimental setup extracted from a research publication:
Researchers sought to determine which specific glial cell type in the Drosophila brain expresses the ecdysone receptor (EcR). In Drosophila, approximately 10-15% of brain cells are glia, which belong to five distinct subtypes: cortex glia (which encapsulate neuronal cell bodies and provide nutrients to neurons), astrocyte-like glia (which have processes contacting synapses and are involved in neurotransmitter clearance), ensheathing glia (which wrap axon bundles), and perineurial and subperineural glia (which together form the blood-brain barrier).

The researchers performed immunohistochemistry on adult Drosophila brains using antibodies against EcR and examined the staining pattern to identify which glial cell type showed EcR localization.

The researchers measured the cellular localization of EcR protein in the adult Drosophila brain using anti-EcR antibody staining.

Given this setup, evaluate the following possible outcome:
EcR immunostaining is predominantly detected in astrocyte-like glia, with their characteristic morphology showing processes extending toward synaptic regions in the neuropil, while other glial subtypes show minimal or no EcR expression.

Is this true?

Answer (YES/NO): NO